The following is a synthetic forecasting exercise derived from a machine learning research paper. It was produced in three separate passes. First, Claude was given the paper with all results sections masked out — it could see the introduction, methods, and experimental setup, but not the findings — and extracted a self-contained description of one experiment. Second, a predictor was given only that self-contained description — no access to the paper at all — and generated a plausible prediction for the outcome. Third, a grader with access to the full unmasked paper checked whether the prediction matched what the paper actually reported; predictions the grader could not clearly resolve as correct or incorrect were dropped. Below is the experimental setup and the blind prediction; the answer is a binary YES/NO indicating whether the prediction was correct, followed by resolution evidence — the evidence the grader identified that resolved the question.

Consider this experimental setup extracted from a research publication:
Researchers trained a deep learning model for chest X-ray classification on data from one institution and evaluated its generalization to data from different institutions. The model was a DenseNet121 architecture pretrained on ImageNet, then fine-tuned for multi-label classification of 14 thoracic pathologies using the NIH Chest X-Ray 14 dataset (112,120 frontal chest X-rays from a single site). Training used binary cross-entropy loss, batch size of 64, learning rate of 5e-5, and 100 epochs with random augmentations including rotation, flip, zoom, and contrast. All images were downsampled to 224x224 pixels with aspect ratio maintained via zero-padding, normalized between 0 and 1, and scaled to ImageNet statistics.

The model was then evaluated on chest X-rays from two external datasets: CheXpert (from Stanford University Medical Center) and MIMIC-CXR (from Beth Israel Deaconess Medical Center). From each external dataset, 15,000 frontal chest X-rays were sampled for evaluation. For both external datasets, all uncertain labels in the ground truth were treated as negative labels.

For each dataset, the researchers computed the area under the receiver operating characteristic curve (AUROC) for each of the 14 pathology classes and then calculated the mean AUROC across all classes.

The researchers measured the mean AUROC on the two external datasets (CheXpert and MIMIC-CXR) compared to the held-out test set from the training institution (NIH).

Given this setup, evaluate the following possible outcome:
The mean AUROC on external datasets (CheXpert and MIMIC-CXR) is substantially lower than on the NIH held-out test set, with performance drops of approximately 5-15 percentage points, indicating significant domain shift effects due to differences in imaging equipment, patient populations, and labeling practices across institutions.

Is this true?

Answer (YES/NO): YES